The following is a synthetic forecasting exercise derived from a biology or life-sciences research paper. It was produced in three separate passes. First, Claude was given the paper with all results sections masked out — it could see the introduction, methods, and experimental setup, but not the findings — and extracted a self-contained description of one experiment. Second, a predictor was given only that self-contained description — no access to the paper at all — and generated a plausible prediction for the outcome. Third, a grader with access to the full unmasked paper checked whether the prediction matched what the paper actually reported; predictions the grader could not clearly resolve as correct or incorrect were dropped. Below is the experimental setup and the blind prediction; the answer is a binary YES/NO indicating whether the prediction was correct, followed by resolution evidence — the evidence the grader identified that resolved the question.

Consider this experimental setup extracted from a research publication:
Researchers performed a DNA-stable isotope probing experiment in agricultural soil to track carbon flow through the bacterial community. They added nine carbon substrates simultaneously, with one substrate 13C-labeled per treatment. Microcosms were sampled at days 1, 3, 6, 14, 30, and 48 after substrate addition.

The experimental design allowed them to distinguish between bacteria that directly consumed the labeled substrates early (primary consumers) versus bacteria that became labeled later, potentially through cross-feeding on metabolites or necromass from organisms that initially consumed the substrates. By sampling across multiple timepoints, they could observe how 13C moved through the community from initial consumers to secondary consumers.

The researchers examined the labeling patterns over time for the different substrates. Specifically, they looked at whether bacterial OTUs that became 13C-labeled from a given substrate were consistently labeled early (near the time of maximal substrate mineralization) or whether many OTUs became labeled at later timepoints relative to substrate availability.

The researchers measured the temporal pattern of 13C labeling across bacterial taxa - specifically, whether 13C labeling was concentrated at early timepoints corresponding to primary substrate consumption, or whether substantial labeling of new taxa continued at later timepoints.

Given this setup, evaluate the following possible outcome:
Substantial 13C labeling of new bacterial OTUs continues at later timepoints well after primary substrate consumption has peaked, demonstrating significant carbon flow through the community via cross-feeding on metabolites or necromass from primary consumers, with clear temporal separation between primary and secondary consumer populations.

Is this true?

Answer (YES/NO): YES